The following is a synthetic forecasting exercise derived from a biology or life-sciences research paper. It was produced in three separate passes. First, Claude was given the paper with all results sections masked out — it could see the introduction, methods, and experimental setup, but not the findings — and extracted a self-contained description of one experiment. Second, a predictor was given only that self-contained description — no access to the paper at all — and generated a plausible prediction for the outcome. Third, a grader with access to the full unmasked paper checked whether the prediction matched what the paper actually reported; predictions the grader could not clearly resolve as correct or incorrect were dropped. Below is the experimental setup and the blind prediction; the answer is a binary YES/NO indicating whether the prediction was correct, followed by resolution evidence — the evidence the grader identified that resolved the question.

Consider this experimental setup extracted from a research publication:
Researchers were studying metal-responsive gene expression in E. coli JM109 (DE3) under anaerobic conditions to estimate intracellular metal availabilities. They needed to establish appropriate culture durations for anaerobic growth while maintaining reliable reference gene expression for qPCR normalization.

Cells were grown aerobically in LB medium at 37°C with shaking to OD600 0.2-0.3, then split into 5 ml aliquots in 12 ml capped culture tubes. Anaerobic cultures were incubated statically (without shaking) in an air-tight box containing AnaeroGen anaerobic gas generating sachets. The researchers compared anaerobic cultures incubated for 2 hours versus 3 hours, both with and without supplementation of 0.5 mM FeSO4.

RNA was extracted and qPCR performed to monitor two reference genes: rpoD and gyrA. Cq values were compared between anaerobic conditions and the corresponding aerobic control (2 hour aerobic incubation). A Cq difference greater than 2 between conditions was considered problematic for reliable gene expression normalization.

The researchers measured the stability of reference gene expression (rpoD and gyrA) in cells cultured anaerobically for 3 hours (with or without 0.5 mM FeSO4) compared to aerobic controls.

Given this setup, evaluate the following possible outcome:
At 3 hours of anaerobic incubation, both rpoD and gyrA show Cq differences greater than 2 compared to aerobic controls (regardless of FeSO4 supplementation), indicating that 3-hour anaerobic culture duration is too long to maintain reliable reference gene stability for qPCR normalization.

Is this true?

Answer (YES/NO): NO